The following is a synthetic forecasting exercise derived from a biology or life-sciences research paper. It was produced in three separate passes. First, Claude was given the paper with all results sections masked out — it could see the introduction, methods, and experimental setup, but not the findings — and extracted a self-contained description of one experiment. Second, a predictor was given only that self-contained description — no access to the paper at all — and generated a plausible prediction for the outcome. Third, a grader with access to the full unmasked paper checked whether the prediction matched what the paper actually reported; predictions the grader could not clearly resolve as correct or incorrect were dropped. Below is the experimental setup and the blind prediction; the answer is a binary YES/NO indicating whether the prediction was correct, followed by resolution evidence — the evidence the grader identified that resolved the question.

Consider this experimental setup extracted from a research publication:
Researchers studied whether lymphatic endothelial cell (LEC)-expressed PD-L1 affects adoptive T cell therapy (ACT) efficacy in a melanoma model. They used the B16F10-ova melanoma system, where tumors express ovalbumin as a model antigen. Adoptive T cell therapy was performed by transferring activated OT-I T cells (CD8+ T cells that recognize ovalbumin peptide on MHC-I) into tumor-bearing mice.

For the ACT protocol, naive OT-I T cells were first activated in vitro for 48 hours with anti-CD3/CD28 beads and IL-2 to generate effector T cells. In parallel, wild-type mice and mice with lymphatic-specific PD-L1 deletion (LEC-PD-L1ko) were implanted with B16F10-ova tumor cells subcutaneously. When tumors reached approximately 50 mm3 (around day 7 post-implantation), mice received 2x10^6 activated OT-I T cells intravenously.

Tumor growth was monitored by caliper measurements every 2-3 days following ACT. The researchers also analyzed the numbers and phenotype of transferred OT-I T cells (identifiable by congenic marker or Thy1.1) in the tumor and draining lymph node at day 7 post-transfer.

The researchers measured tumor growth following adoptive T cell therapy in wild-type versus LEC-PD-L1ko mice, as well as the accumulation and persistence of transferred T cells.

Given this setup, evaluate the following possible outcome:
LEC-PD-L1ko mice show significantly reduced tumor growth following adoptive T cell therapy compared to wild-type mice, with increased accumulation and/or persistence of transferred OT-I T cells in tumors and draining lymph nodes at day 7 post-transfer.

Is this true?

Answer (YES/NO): NO